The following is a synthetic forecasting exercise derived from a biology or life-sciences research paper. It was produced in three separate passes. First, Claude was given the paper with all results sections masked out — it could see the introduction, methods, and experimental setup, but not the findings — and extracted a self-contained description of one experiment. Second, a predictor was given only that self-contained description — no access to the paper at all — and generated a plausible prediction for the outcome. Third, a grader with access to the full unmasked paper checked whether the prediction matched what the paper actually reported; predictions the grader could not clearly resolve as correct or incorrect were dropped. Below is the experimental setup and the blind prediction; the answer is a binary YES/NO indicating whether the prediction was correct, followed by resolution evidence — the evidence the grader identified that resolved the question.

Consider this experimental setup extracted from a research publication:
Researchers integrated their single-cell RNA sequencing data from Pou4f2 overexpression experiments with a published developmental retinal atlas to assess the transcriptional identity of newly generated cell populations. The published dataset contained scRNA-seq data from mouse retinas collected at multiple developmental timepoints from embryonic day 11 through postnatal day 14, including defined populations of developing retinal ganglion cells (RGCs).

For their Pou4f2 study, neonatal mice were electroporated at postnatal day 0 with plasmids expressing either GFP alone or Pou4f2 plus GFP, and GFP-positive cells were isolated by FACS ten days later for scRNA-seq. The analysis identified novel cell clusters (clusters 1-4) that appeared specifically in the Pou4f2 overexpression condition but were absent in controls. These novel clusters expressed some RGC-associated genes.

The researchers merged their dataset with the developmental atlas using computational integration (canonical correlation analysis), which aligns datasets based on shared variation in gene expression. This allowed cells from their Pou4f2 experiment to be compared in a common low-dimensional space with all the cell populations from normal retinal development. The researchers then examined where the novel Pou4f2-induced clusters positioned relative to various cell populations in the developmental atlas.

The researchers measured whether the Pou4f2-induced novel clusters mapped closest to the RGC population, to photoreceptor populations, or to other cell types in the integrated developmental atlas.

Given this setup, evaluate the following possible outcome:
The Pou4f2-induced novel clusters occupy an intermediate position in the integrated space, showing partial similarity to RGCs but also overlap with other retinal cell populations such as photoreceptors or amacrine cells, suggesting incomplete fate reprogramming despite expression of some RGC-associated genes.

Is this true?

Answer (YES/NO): NO